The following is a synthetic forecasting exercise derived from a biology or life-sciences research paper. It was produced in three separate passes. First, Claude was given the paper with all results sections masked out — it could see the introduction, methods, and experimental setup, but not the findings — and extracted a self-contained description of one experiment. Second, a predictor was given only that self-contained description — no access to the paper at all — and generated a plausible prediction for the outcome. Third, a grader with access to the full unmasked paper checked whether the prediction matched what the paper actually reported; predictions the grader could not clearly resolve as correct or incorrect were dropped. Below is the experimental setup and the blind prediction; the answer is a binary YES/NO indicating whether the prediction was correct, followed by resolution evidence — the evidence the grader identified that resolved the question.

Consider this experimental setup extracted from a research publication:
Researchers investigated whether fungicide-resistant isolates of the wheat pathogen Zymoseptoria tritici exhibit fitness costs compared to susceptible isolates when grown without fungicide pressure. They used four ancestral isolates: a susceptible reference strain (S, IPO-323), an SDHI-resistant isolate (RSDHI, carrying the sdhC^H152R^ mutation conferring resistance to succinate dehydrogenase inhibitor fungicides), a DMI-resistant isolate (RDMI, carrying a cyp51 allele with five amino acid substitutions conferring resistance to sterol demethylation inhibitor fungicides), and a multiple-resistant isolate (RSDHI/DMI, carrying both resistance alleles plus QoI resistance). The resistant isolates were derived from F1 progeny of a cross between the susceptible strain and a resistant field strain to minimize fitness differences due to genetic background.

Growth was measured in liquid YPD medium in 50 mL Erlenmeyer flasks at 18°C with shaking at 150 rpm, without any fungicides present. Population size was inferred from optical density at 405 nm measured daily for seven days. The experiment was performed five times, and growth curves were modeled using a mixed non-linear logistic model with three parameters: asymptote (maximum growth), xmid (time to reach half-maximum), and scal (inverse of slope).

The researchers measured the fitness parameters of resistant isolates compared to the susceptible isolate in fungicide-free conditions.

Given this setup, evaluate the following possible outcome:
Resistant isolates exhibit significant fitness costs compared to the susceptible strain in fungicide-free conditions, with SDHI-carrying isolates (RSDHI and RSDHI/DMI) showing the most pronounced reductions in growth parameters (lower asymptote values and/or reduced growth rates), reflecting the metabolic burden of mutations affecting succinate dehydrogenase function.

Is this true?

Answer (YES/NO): NO